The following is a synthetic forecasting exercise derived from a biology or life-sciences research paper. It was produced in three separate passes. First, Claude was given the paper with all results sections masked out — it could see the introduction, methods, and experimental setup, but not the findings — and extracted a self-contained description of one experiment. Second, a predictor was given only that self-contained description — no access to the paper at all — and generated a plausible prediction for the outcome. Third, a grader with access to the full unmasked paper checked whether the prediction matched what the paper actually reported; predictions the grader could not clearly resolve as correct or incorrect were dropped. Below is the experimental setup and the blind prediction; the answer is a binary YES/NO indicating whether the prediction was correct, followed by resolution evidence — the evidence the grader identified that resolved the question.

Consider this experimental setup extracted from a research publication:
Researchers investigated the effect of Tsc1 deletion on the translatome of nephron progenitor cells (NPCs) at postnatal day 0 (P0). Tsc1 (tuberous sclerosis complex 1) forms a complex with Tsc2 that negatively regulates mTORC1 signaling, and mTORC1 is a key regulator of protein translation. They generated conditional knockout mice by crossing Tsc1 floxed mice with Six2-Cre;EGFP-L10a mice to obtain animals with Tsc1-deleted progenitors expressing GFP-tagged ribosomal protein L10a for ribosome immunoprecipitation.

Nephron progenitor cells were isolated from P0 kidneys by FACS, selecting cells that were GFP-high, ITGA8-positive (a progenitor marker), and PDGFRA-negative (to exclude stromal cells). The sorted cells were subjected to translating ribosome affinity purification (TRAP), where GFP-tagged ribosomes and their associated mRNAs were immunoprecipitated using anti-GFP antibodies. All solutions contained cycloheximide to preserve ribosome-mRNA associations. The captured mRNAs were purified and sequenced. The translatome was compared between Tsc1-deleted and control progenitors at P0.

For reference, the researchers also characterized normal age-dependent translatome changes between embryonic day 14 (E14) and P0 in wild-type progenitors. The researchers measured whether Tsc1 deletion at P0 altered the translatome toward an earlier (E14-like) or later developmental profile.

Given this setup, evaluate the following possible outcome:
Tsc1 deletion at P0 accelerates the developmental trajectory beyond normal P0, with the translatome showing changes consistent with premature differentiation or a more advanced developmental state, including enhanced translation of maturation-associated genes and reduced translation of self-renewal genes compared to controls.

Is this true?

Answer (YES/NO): NO